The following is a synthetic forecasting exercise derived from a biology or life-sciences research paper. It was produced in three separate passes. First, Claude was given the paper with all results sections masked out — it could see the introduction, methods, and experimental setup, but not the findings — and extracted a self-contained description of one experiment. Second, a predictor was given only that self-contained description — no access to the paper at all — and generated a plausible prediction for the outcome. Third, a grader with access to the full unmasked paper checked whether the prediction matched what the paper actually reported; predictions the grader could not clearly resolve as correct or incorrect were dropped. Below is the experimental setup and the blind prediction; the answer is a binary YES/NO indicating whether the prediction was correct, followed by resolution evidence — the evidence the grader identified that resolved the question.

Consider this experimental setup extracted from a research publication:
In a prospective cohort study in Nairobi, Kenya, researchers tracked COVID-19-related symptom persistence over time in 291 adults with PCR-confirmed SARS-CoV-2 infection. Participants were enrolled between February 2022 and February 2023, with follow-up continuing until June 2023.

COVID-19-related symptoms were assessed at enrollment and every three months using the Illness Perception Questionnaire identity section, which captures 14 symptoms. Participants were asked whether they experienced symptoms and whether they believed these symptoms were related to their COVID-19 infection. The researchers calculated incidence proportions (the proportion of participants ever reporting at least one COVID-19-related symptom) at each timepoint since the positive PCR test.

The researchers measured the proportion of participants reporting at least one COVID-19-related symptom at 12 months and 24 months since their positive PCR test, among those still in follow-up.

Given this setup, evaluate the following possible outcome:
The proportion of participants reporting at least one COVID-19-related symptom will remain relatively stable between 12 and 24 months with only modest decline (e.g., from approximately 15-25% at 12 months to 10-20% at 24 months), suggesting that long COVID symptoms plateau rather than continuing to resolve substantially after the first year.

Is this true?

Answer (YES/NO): NO